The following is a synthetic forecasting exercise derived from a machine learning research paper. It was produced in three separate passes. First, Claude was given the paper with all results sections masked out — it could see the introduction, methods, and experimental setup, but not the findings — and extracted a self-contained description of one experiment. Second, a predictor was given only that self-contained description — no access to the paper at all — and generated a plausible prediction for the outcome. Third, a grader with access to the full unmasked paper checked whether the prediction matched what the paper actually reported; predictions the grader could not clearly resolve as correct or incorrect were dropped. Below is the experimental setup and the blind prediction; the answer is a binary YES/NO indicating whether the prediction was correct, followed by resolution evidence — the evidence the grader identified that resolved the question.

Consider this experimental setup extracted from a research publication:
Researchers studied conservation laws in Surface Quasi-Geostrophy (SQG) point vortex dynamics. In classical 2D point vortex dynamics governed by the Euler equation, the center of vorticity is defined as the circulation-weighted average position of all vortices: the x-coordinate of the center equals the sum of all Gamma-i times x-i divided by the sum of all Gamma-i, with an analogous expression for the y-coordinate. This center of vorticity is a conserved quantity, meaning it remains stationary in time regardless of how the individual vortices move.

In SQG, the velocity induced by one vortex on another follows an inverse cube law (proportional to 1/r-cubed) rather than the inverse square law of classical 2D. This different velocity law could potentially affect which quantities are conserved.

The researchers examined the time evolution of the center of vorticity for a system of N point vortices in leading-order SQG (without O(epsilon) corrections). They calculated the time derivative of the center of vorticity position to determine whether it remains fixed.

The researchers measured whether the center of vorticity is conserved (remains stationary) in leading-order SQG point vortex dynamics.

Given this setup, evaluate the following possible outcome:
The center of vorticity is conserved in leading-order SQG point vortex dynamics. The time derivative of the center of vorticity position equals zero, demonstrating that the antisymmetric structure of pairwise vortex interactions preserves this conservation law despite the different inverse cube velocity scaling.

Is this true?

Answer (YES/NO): YES